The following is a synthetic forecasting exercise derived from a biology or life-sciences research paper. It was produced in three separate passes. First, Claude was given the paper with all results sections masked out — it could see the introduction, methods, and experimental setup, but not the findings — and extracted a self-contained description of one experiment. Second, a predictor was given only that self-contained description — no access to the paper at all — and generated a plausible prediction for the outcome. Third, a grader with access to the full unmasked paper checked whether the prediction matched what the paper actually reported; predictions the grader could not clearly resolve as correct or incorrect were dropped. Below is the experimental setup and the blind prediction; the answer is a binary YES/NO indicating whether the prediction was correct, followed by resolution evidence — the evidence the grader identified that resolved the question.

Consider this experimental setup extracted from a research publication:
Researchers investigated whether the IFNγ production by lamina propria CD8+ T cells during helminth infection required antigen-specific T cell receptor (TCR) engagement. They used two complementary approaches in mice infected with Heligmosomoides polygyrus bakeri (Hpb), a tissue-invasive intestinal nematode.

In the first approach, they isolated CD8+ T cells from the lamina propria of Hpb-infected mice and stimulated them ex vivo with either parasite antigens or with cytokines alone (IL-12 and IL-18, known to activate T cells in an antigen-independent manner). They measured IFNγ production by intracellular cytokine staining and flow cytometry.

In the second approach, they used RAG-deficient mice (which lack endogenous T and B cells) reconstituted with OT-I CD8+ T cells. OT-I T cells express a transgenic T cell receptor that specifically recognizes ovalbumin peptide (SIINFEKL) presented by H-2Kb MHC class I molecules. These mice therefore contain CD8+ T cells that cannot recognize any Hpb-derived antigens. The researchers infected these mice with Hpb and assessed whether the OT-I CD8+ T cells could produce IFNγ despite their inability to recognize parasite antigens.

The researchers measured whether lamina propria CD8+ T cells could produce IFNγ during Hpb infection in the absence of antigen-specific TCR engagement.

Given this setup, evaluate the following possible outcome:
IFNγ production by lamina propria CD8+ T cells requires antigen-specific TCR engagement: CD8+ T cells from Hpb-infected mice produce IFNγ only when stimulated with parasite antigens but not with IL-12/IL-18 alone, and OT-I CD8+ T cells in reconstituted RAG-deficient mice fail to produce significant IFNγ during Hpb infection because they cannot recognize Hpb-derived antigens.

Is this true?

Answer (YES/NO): NO